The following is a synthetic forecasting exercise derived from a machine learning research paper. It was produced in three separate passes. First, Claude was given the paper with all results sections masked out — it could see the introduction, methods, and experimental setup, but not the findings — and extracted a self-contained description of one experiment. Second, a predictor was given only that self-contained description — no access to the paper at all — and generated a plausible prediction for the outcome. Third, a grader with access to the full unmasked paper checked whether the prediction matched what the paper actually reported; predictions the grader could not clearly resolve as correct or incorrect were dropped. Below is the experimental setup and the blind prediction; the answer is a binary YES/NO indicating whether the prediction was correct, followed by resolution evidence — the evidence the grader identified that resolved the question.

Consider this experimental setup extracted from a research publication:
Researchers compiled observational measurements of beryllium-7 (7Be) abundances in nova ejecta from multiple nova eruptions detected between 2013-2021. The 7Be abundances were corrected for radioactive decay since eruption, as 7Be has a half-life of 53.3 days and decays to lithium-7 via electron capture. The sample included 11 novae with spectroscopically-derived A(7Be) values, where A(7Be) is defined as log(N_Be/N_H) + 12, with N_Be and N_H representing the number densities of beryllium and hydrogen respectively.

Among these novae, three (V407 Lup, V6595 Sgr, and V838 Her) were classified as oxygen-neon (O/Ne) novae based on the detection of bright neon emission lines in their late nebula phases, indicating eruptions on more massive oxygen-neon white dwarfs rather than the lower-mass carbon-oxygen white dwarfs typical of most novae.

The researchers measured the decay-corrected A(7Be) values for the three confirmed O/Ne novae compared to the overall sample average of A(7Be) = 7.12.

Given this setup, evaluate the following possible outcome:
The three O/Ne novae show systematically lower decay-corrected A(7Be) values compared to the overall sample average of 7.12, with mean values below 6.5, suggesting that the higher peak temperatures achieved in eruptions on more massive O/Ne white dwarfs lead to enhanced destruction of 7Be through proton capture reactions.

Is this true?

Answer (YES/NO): NO